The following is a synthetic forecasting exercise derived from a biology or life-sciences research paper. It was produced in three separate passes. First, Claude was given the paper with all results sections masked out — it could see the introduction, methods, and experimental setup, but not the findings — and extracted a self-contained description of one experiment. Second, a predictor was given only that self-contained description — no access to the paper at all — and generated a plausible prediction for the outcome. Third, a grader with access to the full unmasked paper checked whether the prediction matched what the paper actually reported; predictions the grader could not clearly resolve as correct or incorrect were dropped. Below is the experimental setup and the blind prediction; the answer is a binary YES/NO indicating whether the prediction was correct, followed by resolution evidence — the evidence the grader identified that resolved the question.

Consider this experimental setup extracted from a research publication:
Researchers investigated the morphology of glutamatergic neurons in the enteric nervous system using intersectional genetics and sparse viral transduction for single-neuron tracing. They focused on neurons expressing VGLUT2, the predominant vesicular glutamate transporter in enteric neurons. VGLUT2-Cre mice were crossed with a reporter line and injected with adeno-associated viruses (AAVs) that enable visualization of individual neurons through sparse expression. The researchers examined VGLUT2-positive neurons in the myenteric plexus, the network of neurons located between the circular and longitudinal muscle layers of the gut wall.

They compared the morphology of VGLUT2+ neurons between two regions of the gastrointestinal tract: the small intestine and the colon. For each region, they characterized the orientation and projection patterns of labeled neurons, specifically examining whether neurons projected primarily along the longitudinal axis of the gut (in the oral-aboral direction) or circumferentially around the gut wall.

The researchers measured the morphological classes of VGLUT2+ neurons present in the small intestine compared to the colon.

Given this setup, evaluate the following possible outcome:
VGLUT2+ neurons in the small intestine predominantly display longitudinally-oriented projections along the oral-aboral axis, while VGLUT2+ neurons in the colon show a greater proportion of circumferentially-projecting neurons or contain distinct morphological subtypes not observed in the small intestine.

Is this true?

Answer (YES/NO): YES